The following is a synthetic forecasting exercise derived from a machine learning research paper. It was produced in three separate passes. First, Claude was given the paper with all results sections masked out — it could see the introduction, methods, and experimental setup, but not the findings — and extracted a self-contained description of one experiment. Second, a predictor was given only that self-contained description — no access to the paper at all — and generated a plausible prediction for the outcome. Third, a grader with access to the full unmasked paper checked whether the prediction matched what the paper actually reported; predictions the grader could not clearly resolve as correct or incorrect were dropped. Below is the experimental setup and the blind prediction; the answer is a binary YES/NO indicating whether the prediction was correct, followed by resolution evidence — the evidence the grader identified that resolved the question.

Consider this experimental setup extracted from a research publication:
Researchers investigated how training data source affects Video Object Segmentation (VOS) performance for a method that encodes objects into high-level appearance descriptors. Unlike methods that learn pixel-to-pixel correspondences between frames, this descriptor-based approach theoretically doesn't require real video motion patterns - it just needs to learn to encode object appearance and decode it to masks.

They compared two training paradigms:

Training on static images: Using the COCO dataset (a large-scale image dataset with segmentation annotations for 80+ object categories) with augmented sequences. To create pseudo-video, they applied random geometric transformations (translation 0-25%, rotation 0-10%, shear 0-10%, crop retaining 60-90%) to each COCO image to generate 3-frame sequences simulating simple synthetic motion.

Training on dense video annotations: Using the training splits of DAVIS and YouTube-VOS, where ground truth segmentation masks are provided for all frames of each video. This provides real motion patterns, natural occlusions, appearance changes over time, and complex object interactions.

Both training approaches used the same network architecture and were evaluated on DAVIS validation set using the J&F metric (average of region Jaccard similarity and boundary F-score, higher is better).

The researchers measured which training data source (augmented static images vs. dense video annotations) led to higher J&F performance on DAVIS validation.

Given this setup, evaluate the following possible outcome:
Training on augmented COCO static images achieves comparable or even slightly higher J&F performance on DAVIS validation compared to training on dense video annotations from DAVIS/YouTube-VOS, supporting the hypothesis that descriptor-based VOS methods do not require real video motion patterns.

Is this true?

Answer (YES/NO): NO